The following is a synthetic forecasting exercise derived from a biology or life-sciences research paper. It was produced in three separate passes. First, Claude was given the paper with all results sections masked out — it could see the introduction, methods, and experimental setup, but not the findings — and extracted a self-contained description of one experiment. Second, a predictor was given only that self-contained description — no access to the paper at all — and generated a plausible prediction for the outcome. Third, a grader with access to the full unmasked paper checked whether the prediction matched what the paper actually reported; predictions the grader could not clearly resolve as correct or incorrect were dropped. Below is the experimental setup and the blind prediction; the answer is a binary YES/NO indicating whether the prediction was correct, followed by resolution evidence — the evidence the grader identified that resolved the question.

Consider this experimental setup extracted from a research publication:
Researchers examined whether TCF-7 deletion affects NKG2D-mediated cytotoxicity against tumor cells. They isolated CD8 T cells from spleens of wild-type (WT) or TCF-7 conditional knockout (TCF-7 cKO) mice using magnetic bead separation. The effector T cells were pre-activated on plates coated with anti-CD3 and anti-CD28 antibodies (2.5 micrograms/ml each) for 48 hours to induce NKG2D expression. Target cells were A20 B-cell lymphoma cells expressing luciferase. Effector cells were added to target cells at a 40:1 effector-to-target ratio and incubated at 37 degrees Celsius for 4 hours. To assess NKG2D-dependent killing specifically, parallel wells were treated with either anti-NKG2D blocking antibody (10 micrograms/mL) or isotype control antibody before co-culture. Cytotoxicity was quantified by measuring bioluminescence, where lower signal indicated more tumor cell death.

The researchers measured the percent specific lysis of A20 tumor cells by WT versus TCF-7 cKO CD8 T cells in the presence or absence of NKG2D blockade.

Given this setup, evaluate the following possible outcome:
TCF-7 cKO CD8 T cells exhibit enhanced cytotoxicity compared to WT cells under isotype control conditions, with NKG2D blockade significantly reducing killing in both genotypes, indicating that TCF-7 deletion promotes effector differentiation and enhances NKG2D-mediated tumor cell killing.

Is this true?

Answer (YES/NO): NO